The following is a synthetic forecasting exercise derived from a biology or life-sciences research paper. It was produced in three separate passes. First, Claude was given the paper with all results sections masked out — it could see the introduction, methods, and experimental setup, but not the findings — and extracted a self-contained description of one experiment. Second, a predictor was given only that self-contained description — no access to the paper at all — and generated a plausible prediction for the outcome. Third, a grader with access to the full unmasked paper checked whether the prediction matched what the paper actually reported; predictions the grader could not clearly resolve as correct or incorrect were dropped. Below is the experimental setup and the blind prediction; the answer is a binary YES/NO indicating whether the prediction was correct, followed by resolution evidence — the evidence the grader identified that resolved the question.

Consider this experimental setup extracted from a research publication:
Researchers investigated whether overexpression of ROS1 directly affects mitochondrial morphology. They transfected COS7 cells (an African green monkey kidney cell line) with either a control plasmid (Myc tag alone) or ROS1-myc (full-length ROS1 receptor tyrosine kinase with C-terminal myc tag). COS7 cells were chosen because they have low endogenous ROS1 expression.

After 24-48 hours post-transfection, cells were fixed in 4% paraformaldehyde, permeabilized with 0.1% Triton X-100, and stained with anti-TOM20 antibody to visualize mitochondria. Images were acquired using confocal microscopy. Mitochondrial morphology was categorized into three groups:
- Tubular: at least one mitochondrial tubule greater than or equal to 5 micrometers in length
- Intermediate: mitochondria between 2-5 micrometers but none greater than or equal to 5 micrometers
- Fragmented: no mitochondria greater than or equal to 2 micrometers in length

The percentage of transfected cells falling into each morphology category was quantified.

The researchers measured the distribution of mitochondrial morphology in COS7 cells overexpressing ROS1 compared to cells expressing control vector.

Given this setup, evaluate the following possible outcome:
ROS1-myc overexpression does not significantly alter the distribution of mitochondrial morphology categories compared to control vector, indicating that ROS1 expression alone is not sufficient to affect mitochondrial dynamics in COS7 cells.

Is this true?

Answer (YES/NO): NO